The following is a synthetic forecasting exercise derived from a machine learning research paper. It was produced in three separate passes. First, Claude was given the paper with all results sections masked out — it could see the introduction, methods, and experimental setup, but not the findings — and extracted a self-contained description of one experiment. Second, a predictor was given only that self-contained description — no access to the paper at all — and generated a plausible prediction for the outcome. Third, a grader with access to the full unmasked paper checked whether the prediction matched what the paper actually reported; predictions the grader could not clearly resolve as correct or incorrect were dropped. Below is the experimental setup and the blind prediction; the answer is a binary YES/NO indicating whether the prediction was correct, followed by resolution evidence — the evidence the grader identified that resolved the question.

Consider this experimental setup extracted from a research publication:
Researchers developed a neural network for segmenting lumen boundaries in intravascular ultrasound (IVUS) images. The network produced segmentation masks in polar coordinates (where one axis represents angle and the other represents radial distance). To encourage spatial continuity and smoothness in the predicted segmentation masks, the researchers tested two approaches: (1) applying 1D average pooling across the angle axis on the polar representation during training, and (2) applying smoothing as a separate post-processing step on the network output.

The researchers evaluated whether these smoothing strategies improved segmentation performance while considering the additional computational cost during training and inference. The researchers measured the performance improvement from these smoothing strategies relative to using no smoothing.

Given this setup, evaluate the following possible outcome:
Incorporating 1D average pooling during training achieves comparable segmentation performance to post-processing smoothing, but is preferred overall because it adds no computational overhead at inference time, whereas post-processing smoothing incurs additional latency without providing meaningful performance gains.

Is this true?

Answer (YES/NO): NO